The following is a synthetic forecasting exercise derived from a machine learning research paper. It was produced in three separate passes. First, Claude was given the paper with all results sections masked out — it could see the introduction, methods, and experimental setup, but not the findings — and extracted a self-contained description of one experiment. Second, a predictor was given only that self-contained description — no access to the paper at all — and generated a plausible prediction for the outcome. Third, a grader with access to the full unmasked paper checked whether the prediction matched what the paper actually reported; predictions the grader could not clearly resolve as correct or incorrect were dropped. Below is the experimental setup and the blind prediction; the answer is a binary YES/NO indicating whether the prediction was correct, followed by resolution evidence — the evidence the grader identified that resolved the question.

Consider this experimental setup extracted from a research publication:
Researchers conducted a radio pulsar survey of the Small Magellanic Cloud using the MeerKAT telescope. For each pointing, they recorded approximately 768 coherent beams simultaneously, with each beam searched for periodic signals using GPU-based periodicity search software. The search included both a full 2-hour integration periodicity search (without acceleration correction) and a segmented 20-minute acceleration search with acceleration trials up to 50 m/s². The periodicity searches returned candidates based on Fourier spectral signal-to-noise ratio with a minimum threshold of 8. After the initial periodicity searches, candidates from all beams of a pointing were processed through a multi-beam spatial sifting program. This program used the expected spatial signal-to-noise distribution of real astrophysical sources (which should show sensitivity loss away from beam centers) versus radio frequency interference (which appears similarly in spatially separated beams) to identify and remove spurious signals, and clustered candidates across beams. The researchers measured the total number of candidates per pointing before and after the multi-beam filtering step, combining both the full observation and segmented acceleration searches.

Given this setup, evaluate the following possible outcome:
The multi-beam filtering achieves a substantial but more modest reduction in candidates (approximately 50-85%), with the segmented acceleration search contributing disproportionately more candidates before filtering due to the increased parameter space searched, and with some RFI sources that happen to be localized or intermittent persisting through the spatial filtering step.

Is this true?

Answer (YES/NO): YES